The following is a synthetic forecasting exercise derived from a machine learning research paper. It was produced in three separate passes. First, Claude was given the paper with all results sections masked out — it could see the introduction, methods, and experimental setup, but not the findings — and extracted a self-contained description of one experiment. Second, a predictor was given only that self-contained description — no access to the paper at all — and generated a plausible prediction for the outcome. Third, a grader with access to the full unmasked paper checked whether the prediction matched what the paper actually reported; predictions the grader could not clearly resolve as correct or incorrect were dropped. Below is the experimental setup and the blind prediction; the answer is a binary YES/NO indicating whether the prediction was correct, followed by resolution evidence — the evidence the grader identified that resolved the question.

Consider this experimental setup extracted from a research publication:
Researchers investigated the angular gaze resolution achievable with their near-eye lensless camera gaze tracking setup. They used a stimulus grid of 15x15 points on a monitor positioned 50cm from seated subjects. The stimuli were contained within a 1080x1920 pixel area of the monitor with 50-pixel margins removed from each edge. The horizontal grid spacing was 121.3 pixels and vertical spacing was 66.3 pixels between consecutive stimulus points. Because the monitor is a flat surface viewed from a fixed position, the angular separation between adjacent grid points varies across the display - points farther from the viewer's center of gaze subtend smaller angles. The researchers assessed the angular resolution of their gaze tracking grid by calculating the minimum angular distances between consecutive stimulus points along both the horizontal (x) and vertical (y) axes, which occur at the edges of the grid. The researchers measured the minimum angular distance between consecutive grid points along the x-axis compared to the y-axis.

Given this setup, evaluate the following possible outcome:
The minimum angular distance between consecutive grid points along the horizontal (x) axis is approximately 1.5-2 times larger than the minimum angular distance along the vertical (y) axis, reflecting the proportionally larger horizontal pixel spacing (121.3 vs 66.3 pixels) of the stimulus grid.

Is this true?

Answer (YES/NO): YES